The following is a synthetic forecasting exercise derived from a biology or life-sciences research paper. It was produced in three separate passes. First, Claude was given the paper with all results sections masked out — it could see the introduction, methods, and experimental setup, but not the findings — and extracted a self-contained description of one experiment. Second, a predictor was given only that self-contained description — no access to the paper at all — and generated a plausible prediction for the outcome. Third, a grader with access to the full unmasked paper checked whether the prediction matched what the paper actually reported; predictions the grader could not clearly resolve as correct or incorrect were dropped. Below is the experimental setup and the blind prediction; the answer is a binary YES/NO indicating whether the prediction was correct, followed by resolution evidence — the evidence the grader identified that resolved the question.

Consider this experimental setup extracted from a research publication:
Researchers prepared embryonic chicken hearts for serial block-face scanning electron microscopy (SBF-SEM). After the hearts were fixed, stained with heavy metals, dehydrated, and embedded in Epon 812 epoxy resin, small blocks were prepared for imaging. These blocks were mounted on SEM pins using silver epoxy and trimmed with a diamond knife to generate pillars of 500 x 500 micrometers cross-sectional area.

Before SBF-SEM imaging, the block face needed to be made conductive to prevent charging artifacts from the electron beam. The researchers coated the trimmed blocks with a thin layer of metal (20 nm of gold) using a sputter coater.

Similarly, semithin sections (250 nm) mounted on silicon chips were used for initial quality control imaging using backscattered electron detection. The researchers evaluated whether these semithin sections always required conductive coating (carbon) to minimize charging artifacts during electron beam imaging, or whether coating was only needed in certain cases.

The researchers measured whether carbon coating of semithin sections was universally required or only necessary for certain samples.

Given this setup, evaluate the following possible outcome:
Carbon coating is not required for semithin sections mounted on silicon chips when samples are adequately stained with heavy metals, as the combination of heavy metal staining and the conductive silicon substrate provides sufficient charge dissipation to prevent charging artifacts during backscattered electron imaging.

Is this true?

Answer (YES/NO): NO